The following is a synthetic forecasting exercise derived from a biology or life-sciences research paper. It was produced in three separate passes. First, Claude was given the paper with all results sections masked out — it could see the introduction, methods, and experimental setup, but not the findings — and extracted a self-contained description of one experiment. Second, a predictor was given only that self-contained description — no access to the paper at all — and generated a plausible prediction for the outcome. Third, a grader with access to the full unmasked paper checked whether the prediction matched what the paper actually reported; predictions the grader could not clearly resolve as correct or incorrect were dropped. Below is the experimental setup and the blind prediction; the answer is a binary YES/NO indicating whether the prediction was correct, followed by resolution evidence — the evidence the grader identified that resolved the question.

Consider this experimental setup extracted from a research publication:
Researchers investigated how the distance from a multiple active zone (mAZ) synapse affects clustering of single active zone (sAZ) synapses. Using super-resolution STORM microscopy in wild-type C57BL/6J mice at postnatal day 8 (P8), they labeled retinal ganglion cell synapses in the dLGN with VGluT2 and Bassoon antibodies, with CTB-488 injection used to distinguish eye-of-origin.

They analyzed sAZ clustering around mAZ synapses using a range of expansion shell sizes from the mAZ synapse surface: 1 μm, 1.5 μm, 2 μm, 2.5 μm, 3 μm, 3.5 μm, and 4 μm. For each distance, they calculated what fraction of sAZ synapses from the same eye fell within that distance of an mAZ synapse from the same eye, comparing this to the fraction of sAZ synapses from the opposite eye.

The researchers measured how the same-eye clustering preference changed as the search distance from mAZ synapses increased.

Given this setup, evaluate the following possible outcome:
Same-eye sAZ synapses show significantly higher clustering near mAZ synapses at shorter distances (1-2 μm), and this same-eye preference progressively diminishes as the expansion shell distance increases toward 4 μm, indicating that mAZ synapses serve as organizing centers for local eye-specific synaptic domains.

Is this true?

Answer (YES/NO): YES